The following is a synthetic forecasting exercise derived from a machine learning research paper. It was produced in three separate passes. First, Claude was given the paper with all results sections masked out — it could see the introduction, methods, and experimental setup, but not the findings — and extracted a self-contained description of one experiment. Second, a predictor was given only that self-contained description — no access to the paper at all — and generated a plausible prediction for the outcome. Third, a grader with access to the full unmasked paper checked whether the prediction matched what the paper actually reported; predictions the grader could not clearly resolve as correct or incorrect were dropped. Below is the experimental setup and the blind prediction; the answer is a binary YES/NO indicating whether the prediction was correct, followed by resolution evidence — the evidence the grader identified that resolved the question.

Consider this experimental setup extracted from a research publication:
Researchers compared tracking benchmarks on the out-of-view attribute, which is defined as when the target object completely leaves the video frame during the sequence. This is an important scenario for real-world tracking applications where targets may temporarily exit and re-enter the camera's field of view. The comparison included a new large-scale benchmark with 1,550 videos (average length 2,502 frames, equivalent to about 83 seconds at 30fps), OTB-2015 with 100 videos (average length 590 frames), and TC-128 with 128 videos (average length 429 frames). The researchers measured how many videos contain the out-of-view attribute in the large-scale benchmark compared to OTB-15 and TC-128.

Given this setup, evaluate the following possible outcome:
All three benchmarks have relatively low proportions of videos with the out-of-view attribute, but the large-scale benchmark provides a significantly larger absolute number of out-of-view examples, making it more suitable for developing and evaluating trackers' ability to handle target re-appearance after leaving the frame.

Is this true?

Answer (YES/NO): NO